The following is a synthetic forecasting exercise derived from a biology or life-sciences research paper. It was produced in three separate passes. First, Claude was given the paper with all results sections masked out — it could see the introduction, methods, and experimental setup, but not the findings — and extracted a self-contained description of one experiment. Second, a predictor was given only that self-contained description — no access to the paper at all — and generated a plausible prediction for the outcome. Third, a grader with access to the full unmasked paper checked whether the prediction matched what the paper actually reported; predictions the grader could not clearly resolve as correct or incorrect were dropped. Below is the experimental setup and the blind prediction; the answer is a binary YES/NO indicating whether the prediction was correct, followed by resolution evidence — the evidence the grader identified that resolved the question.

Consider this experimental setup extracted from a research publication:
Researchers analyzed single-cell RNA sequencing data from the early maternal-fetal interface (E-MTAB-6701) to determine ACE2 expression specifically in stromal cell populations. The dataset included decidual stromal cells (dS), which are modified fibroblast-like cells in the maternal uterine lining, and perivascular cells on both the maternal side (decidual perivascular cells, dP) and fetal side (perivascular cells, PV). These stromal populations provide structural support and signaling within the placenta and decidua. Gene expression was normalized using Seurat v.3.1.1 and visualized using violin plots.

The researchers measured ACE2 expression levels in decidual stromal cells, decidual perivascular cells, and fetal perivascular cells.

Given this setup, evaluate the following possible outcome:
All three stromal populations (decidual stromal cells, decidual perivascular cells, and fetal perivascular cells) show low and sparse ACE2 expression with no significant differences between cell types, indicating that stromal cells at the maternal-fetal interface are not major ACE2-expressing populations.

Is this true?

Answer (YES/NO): NO